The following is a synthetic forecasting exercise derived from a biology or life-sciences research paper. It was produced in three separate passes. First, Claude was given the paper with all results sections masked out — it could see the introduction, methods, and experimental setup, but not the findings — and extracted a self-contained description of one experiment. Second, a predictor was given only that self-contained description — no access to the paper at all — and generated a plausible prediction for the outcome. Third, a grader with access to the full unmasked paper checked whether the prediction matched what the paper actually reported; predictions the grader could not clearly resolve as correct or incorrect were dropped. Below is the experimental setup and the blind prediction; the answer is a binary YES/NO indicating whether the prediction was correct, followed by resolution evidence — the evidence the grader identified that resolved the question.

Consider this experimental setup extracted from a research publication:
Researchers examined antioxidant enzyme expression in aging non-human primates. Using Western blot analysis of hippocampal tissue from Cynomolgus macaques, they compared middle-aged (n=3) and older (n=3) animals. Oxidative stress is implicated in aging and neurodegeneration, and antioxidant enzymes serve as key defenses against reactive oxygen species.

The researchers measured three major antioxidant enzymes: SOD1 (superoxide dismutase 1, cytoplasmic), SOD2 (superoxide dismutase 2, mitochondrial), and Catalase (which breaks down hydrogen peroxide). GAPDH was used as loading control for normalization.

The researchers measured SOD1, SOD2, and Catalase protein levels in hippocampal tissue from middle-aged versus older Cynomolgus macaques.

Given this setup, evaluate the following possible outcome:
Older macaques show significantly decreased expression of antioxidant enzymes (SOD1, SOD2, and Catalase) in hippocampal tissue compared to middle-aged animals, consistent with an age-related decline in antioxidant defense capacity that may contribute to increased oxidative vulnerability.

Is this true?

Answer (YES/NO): NO